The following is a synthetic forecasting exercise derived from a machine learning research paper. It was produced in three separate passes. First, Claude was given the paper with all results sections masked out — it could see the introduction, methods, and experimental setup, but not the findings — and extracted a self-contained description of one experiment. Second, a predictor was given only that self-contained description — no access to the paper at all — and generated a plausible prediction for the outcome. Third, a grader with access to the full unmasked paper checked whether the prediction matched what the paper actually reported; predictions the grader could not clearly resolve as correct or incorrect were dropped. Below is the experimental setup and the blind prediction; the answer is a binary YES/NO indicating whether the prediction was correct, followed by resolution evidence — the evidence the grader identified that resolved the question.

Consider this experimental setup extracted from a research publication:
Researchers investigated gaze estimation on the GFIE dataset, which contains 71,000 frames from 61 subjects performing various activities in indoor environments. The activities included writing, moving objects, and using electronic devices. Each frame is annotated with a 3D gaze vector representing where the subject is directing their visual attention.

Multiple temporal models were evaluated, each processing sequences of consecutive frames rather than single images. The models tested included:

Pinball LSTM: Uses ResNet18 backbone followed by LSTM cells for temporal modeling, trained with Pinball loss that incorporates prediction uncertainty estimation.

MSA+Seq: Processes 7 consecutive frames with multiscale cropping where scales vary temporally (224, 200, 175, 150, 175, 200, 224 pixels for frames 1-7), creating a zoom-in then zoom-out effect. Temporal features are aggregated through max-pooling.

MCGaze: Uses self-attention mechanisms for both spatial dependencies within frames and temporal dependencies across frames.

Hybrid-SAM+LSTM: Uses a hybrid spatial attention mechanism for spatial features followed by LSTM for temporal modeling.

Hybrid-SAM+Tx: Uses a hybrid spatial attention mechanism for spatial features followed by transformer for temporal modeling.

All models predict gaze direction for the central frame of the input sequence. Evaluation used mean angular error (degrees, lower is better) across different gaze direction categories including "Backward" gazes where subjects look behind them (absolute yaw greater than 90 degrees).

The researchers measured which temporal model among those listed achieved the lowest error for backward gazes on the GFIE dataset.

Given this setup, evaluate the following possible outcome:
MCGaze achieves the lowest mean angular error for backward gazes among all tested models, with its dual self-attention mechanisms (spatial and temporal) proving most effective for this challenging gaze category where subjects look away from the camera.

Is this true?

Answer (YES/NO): NO